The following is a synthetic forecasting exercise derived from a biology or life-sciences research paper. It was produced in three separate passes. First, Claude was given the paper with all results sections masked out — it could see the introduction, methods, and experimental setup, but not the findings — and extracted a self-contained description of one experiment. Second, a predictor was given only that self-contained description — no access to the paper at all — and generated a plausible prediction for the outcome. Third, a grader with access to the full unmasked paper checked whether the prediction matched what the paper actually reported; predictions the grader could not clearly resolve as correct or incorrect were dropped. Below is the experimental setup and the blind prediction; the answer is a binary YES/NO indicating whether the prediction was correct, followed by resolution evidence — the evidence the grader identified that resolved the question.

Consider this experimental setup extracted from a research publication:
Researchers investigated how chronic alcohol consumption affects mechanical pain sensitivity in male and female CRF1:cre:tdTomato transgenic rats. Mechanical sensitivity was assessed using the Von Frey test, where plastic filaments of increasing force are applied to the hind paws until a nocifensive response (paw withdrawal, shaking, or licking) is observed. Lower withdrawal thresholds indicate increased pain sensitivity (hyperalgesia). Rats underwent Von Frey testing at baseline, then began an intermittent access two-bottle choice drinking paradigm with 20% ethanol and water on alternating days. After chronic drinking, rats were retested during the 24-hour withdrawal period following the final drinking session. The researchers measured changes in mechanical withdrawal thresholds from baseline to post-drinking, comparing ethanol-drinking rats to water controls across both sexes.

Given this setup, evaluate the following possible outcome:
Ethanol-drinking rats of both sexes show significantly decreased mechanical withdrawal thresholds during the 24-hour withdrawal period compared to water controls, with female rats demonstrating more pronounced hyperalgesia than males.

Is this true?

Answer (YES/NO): NO